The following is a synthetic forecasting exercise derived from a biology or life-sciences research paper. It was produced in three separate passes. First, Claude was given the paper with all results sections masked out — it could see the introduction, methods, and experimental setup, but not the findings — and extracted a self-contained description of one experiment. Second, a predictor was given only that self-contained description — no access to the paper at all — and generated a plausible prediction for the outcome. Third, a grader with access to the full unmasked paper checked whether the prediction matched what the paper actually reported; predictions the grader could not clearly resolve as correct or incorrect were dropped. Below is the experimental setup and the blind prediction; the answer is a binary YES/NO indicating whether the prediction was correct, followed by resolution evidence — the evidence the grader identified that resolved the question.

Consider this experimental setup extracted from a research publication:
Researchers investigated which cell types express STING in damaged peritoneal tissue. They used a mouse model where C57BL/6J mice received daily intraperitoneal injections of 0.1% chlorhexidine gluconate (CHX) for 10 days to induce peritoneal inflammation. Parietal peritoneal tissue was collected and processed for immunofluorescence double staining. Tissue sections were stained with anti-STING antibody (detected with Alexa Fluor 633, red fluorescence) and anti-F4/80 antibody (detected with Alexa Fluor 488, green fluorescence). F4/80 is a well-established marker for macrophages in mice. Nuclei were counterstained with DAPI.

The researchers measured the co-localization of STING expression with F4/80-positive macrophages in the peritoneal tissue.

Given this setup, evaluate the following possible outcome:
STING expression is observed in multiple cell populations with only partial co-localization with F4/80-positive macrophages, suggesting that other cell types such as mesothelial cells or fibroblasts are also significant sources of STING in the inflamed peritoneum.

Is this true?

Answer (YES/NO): NO